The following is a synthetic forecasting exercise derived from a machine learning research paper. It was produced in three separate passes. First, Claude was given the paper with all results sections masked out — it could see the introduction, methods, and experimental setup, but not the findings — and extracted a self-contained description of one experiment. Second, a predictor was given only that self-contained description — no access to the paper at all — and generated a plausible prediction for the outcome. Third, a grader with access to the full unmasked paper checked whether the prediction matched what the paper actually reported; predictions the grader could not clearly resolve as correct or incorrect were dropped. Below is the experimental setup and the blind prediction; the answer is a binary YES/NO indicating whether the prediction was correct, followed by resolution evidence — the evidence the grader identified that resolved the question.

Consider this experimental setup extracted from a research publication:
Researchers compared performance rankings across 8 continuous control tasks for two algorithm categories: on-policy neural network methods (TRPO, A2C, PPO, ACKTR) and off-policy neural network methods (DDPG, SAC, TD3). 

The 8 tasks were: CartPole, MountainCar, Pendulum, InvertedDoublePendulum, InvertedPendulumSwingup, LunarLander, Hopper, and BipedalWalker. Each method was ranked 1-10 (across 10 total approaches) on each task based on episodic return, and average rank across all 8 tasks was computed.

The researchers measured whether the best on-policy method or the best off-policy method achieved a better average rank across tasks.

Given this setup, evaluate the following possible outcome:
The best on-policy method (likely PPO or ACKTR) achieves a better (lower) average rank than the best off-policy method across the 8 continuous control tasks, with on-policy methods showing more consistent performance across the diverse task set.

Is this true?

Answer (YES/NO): NO